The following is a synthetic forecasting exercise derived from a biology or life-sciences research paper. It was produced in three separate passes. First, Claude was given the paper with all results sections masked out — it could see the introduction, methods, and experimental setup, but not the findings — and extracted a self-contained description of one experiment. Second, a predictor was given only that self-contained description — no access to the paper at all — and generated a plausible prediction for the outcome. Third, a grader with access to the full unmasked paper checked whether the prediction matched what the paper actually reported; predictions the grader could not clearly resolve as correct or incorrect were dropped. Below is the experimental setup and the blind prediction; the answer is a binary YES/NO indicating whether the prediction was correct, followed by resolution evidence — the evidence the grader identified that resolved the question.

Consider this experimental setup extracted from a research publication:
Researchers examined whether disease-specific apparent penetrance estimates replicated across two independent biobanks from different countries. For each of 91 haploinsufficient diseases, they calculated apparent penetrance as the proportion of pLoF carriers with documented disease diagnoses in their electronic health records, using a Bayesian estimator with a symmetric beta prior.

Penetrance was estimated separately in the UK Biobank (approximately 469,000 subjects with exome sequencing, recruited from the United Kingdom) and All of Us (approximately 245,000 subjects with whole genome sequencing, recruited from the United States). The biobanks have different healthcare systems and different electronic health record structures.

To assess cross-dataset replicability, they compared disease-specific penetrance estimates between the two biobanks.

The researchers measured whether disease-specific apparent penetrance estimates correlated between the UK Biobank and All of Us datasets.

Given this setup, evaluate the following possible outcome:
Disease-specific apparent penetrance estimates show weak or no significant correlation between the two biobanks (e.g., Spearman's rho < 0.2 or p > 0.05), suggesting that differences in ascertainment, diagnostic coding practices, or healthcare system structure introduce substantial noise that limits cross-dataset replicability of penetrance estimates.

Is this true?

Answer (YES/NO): NO